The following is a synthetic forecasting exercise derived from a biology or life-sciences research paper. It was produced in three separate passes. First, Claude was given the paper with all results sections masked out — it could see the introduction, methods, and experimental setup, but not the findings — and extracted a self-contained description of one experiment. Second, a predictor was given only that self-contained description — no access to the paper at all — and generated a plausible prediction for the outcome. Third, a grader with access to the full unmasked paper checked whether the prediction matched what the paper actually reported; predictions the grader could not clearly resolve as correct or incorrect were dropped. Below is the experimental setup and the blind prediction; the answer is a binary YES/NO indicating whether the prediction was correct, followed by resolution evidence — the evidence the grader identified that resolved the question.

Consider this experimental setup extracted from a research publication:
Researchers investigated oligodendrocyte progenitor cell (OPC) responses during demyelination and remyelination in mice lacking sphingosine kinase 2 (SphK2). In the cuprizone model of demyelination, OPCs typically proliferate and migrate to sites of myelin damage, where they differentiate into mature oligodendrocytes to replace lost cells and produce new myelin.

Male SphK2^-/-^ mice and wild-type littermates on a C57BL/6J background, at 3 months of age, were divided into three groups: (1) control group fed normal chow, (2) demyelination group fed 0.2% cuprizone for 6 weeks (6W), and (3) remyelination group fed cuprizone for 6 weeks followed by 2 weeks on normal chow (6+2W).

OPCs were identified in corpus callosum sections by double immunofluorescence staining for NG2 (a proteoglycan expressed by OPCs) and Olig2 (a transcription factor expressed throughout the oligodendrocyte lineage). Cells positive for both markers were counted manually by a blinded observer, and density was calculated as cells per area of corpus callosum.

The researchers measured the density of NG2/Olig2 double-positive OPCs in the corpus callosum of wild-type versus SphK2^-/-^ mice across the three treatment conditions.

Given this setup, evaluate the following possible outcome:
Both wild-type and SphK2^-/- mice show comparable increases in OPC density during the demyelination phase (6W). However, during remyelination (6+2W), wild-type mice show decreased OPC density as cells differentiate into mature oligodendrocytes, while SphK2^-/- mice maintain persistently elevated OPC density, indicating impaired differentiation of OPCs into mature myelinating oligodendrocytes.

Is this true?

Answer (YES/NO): NO